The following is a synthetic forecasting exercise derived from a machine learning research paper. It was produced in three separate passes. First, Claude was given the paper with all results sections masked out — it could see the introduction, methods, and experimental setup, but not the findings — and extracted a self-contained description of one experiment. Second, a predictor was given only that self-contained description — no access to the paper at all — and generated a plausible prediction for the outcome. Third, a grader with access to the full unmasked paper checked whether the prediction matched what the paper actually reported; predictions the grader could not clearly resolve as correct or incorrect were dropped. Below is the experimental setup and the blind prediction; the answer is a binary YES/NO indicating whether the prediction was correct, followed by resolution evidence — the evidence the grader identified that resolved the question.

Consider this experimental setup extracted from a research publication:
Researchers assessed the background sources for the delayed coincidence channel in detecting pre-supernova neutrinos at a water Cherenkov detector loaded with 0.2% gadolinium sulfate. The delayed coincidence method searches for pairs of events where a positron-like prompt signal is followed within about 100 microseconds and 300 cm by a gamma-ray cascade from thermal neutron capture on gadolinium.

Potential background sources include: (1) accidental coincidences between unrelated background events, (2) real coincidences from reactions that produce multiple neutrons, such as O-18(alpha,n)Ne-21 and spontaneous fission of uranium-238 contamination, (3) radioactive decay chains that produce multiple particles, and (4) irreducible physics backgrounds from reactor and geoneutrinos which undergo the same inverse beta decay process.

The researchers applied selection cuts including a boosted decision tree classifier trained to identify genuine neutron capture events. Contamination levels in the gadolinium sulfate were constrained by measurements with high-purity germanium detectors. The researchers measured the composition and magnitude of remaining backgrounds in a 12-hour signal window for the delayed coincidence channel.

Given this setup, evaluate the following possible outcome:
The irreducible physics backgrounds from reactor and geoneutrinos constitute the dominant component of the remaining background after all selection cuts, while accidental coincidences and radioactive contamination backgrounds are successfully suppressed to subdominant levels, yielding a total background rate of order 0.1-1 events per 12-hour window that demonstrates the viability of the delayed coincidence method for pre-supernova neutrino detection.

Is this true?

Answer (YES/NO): NO